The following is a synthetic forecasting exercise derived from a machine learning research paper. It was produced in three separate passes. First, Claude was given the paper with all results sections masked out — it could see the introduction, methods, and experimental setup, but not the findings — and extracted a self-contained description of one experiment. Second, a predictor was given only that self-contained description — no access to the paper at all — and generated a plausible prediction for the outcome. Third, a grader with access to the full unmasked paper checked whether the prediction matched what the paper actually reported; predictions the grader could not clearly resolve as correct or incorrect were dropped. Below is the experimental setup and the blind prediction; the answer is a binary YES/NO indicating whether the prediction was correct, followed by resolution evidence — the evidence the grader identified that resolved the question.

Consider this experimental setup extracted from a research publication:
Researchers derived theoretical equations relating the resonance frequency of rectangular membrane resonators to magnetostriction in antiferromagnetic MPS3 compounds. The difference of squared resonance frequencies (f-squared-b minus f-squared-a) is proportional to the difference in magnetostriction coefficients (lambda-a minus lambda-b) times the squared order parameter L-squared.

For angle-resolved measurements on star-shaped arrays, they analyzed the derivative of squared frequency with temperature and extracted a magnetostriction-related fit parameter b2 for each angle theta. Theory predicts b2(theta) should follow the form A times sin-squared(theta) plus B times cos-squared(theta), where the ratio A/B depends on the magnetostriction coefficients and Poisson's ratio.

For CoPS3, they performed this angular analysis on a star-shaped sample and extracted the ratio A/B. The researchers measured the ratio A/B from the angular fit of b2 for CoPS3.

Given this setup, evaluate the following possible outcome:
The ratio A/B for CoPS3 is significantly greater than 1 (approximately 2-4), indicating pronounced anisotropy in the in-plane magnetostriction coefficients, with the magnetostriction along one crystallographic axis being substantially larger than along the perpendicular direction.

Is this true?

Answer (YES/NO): NO